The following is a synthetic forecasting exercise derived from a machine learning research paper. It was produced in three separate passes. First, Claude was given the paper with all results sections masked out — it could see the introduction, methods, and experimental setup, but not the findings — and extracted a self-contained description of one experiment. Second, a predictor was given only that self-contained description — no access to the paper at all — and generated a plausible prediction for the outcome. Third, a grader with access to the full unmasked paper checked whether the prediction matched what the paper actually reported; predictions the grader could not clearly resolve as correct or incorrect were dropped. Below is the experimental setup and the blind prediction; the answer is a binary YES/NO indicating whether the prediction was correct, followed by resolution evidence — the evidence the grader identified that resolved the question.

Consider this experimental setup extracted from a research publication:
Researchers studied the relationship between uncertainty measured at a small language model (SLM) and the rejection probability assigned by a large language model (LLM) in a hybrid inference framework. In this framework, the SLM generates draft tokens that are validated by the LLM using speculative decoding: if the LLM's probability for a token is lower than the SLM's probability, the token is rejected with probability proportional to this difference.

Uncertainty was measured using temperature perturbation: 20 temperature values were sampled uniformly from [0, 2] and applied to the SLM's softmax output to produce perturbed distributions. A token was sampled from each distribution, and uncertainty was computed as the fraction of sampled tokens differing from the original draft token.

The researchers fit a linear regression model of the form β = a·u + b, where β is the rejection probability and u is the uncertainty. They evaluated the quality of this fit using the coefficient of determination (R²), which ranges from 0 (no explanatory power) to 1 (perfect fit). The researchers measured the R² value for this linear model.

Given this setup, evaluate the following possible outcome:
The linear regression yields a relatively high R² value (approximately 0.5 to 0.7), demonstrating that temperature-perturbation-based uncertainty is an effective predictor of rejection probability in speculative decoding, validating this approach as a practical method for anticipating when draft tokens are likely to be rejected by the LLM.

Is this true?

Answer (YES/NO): NO